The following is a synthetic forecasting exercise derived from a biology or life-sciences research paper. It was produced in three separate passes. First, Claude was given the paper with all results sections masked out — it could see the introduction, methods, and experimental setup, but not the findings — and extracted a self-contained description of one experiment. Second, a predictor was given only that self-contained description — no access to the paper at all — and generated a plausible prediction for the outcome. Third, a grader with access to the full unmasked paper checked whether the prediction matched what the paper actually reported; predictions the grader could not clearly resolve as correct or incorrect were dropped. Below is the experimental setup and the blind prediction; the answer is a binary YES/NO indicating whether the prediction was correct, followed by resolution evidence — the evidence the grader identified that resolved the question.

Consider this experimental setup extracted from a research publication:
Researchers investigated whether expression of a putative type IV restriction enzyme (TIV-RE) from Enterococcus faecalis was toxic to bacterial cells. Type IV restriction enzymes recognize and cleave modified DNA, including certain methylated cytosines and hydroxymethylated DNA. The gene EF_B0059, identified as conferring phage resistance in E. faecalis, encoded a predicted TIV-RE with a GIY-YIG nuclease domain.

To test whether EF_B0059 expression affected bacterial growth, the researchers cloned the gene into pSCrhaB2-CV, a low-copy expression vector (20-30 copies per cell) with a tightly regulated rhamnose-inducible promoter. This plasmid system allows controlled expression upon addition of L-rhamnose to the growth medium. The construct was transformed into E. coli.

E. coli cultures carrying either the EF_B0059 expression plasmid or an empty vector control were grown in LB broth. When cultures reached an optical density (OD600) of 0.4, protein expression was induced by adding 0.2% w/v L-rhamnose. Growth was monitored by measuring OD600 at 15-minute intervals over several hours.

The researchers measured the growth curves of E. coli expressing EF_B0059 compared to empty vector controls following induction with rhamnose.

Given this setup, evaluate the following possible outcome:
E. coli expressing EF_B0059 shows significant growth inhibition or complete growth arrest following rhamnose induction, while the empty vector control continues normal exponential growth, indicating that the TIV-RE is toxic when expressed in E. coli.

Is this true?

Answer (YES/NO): YES